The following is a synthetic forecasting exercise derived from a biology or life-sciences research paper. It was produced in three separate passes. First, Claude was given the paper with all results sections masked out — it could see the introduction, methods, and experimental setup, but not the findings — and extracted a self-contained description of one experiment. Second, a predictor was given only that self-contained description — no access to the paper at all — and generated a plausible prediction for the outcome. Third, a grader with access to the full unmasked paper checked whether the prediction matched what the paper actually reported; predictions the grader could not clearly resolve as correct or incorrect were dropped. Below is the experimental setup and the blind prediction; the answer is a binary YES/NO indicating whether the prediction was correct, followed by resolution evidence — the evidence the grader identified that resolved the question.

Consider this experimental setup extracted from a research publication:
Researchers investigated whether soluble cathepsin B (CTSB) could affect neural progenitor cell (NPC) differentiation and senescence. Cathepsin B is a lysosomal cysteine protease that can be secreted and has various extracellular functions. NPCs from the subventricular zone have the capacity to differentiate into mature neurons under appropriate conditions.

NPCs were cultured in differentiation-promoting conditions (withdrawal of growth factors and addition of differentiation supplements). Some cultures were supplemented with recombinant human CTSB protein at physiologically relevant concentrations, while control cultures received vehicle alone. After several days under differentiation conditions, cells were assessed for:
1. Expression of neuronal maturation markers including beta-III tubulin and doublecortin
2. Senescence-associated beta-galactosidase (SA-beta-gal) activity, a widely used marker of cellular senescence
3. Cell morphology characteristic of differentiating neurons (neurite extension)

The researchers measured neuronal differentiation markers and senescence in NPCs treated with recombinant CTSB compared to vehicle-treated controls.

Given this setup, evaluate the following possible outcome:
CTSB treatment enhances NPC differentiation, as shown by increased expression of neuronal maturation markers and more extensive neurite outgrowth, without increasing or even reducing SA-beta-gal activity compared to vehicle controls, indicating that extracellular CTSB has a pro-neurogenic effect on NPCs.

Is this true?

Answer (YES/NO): NO